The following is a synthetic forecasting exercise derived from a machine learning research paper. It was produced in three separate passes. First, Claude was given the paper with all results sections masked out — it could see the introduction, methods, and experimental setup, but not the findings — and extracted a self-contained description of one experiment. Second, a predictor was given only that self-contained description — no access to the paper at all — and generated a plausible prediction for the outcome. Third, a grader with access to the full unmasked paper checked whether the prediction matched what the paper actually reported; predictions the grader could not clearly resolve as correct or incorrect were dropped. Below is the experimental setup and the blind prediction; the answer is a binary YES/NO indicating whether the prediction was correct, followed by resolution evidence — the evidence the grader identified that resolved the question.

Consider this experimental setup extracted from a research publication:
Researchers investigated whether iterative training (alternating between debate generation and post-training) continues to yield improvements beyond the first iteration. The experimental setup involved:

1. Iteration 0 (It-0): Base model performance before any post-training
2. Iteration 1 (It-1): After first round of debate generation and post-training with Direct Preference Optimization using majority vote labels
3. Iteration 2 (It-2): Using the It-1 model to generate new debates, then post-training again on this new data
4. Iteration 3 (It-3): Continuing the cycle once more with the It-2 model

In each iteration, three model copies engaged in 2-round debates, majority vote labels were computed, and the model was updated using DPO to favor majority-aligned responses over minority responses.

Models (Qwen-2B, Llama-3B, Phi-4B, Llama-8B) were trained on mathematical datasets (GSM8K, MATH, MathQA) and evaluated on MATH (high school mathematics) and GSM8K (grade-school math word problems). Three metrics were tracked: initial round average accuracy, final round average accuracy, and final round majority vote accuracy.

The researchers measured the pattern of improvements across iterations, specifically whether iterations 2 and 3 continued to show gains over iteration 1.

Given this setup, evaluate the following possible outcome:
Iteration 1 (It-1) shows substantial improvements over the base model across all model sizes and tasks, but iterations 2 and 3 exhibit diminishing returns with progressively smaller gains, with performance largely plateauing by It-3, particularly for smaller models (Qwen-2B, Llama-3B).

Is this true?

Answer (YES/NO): NO